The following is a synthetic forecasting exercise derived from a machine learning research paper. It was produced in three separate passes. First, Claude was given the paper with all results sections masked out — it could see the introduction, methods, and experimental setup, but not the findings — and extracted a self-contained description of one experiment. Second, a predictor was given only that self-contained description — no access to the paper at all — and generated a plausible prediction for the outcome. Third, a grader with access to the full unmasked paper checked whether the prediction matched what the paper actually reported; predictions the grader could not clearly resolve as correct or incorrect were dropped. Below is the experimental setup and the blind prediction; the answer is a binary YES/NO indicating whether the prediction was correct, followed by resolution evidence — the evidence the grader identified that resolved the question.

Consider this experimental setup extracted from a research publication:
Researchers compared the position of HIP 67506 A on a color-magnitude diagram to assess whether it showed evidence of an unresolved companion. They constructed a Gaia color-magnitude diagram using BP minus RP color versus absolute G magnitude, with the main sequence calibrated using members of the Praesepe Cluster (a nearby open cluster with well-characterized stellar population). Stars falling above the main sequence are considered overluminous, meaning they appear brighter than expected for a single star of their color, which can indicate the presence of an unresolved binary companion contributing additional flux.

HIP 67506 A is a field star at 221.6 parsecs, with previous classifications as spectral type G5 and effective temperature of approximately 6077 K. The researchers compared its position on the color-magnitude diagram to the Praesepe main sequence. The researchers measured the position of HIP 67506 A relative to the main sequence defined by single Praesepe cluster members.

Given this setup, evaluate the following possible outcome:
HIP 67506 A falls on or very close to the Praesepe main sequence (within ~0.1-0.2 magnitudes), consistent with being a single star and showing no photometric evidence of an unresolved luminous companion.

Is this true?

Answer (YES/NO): NO